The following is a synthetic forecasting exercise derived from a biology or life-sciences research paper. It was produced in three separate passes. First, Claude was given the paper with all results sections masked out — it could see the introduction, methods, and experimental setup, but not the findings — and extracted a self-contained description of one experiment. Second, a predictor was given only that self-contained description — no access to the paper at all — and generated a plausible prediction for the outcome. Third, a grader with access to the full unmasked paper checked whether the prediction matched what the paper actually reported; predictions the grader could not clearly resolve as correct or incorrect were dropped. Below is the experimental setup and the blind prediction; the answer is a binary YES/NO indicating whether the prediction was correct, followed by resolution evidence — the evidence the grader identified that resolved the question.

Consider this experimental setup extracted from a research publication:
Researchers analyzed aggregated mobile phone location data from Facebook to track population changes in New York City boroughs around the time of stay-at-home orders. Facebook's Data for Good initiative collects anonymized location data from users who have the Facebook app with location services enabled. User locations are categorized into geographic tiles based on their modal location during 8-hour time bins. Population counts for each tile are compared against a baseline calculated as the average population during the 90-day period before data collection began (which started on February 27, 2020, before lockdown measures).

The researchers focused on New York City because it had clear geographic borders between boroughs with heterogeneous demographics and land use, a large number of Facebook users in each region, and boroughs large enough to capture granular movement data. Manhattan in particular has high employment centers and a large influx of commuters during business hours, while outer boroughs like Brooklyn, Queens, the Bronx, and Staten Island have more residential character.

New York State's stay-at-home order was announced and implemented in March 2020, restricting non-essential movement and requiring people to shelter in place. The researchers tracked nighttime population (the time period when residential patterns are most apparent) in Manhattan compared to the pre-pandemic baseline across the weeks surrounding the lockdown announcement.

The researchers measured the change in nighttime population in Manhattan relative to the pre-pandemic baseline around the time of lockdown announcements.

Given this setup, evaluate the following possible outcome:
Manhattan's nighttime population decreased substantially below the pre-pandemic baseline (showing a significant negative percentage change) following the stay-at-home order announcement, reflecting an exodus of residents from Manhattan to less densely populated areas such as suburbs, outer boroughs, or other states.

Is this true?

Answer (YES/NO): YES